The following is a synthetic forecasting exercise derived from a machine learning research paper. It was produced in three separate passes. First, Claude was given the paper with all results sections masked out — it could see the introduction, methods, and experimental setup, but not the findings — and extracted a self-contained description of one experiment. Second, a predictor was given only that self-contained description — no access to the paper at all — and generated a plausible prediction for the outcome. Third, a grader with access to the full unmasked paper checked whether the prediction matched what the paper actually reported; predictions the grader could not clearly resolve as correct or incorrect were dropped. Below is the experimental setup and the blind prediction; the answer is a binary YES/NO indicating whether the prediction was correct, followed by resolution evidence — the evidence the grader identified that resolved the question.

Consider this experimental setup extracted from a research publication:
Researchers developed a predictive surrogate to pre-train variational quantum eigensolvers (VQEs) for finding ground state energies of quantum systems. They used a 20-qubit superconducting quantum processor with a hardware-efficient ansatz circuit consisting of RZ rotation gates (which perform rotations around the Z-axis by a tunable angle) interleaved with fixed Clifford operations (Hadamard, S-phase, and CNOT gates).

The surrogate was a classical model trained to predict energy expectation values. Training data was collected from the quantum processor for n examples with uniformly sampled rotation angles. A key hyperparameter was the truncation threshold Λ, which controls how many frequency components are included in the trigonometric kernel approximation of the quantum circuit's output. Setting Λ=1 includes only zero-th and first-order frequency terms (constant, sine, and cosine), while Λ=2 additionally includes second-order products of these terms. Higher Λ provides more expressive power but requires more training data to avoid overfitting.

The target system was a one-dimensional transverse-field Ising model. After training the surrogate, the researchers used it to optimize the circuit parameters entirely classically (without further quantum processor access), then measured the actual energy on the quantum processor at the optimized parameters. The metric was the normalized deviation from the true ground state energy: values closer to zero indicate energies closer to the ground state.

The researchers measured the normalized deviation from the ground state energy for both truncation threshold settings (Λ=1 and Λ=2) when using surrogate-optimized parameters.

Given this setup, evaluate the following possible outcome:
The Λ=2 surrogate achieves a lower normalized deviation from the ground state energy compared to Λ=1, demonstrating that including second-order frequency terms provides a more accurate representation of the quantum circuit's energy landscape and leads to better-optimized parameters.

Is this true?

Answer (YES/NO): YES